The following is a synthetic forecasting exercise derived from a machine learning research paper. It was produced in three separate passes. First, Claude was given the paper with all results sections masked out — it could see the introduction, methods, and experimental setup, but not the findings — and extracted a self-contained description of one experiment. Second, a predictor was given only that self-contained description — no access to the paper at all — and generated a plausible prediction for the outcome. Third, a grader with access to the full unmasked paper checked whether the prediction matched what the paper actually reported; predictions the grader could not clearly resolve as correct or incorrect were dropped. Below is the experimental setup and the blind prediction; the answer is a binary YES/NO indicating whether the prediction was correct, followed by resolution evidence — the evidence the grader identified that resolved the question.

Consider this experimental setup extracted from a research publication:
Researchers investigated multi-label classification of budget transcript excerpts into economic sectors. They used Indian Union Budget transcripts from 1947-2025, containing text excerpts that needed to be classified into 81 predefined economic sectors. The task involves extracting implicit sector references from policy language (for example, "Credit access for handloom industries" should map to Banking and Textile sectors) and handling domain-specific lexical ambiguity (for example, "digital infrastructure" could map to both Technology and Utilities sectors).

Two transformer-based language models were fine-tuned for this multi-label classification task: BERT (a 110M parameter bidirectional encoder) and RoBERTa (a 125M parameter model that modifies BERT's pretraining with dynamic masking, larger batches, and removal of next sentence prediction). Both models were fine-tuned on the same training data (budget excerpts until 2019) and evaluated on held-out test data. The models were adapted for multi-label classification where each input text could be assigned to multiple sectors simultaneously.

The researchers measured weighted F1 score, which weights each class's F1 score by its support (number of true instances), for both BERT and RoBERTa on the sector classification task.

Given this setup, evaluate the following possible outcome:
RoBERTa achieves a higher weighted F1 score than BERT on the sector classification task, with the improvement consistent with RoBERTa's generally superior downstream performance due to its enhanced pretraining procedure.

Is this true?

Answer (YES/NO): NO